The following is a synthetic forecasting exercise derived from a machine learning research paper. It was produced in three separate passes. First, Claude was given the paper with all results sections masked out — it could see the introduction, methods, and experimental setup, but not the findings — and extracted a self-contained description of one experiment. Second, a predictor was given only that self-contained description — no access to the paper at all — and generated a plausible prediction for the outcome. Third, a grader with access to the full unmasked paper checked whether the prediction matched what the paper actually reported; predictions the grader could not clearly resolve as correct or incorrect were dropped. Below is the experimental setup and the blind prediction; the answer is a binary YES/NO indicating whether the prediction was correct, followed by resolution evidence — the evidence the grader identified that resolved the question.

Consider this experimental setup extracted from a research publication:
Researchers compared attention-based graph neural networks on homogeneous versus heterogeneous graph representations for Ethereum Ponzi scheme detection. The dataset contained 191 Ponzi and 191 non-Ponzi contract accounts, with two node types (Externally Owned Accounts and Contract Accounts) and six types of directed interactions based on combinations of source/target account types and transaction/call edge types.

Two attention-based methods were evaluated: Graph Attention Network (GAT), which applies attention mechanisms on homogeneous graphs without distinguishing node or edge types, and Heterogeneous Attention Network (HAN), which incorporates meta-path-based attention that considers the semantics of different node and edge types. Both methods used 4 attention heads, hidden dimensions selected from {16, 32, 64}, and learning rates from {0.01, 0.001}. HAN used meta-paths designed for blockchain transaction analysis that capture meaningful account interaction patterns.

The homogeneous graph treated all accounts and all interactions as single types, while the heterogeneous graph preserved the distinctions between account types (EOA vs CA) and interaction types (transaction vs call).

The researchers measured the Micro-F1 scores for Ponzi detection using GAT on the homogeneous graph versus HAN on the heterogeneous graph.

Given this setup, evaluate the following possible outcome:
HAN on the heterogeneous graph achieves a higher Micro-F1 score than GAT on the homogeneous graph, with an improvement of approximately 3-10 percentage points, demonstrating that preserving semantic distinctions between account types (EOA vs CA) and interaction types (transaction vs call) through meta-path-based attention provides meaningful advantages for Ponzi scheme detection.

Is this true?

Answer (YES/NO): NO